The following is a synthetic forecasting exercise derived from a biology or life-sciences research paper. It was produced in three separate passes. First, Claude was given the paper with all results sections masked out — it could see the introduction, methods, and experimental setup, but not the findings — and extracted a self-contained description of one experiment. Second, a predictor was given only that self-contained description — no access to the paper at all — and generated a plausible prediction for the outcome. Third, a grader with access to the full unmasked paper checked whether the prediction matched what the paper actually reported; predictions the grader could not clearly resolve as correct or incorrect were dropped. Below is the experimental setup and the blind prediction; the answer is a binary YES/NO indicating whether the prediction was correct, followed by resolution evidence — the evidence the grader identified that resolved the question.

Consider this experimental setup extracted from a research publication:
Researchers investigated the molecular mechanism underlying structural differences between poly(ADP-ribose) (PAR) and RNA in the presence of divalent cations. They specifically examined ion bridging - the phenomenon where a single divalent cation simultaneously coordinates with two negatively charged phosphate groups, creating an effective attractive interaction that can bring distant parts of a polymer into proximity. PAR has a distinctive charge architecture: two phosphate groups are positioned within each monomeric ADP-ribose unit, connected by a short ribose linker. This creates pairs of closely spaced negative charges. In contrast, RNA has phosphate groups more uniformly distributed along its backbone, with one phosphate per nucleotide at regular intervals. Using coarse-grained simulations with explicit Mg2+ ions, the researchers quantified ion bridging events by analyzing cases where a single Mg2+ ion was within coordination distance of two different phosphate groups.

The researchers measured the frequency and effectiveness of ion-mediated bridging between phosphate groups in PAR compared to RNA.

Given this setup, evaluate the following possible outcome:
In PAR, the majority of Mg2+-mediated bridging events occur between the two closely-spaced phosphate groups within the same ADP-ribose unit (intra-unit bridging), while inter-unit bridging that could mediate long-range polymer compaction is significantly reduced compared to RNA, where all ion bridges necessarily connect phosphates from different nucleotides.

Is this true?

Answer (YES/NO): NO